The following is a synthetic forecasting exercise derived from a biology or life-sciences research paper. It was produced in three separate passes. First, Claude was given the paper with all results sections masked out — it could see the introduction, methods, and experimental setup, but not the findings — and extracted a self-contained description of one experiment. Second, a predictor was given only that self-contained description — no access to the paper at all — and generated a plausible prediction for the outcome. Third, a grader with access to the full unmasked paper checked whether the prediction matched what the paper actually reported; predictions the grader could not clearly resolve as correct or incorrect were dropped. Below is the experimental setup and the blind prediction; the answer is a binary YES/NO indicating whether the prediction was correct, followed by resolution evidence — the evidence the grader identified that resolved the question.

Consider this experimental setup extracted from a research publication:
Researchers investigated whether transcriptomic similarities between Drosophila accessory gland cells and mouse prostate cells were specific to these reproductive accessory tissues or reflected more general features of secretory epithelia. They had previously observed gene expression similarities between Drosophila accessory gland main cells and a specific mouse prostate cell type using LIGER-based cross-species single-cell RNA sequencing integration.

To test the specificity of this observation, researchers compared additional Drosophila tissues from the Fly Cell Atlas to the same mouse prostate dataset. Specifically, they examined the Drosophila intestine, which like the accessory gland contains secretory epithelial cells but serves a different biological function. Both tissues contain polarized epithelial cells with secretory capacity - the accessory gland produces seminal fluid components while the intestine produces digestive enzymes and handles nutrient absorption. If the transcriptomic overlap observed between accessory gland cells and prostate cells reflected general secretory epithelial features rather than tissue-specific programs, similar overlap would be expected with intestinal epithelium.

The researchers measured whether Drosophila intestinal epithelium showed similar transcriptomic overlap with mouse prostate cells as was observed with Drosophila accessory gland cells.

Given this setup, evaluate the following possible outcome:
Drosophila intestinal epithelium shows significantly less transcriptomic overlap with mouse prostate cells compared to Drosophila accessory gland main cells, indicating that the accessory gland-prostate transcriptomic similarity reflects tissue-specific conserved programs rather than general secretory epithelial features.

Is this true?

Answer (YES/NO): YES